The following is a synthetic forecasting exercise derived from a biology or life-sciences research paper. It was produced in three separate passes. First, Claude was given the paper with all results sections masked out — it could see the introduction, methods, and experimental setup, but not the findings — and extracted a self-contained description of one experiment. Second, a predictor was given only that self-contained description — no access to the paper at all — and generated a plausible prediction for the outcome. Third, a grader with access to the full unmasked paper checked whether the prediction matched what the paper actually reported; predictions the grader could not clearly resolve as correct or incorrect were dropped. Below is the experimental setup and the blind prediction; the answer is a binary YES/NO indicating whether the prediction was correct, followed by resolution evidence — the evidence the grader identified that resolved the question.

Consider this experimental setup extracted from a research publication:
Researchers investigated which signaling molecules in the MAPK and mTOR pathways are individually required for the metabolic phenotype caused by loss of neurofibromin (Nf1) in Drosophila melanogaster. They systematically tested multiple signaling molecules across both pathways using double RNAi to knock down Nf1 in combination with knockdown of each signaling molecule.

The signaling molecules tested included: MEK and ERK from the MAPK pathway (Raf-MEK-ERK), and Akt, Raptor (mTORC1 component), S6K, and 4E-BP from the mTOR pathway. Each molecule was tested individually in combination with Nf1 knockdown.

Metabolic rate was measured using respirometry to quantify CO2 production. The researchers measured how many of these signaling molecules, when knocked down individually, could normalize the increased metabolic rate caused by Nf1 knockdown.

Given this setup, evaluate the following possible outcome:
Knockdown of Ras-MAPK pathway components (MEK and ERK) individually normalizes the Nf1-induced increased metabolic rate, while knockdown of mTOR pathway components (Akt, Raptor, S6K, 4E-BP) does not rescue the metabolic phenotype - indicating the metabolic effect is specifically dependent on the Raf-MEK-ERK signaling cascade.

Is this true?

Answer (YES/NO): NO